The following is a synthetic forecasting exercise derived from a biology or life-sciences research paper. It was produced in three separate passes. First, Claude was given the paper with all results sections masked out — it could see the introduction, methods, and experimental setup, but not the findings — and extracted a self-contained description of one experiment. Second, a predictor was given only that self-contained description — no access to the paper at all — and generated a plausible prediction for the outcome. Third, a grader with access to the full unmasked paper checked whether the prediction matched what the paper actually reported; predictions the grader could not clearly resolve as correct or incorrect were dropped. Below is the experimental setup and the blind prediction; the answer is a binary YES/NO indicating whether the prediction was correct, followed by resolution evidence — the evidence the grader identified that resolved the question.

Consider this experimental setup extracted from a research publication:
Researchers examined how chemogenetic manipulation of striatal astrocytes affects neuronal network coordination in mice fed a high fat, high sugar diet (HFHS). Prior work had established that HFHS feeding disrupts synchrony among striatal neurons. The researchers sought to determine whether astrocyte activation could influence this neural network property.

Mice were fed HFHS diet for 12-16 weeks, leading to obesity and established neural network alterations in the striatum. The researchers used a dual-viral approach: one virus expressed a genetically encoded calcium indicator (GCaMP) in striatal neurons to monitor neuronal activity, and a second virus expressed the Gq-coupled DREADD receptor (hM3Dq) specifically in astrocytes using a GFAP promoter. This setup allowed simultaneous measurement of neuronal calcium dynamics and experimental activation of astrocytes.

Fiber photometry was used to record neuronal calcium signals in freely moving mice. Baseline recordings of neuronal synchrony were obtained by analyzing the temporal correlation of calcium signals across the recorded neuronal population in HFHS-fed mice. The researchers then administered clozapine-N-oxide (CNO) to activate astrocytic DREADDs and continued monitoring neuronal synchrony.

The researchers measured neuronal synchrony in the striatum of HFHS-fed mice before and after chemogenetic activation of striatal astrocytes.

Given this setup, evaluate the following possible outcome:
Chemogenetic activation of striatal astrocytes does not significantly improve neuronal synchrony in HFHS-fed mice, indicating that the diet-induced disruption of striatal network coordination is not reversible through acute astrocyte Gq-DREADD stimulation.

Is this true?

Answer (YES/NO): NO